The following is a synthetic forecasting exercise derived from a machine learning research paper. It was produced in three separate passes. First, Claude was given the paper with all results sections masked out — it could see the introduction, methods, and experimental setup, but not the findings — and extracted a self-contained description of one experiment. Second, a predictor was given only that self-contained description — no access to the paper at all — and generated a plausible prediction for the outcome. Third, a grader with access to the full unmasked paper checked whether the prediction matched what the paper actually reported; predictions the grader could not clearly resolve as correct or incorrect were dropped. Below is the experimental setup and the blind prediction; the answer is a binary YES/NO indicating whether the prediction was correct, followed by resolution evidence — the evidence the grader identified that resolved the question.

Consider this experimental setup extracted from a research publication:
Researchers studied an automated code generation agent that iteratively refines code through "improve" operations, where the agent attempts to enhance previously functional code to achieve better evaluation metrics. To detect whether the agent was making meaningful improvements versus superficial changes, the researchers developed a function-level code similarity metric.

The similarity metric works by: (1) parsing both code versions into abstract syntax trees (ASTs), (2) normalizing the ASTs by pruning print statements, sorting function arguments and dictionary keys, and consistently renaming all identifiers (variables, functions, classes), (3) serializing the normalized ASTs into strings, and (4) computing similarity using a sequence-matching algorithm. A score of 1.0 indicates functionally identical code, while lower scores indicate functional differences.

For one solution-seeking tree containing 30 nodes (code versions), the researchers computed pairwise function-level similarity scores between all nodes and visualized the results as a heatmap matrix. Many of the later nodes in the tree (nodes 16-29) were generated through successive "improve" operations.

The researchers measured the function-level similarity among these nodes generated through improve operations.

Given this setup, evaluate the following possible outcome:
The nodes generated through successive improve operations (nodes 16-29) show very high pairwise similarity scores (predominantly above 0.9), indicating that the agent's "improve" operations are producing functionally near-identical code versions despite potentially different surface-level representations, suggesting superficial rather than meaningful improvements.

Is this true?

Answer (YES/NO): YES